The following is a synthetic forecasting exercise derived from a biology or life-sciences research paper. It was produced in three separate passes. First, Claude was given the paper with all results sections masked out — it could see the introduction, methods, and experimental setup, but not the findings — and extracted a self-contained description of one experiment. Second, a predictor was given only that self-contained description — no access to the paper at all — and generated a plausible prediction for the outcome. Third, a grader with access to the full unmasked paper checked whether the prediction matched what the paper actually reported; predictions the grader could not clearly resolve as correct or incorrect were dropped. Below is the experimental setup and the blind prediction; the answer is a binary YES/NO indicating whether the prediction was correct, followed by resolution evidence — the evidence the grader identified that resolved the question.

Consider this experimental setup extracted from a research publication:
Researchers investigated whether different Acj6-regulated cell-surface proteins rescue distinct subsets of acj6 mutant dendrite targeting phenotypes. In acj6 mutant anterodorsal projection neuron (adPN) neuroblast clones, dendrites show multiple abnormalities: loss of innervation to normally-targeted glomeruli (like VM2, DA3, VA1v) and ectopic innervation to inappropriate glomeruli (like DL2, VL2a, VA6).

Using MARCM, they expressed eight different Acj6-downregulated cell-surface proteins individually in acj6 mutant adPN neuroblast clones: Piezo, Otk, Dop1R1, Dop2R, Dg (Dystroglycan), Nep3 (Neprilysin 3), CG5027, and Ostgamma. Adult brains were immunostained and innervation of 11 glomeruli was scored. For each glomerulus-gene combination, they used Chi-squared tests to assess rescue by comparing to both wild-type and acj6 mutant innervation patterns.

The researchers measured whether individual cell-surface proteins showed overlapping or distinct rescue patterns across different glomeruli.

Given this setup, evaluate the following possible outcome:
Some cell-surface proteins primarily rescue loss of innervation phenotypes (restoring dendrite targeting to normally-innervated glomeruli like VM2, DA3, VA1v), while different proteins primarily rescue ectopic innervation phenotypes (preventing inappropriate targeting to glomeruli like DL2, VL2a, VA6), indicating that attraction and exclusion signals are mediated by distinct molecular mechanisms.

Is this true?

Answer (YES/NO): NO